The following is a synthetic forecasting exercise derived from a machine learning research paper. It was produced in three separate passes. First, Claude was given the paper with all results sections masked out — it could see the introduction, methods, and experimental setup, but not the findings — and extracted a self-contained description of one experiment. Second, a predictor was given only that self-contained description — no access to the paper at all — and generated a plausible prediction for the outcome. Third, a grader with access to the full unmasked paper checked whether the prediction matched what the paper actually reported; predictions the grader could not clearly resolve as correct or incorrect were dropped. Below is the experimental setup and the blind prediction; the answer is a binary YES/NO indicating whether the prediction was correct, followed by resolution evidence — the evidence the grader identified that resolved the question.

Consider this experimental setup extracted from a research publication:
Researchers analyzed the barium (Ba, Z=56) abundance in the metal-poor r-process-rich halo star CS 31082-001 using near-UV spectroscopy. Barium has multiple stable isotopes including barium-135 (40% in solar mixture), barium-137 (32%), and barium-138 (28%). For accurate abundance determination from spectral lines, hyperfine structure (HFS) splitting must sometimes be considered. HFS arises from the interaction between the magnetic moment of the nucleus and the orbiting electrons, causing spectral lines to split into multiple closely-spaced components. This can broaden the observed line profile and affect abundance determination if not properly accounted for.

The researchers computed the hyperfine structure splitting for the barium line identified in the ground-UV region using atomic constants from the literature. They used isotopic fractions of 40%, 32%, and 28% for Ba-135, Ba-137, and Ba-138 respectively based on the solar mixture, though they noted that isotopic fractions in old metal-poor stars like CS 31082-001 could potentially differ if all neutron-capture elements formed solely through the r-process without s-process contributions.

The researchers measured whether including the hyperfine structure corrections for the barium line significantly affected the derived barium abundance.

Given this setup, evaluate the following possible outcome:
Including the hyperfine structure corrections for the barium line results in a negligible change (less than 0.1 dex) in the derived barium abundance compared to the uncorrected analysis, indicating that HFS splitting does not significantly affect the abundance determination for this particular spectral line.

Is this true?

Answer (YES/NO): YES